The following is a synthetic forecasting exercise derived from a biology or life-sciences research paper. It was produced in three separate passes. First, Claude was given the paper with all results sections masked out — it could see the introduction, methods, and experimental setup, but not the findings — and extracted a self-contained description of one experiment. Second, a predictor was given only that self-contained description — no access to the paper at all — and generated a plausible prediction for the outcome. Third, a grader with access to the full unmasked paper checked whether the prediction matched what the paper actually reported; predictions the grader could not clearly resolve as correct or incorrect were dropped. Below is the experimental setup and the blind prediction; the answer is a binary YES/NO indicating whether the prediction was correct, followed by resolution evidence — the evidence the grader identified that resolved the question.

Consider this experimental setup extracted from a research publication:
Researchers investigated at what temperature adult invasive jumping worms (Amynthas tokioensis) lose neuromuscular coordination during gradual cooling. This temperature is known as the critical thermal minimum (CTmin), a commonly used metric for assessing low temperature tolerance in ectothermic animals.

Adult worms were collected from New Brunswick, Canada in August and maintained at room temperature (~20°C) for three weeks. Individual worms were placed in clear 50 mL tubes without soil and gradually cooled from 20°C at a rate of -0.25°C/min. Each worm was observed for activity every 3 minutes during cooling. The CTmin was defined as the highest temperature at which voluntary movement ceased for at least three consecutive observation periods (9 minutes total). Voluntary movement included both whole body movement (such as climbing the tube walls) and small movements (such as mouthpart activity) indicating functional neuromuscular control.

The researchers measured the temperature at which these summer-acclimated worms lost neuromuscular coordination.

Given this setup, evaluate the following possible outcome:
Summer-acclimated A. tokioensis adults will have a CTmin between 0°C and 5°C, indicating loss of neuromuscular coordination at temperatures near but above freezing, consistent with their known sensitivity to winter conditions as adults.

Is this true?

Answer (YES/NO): YES